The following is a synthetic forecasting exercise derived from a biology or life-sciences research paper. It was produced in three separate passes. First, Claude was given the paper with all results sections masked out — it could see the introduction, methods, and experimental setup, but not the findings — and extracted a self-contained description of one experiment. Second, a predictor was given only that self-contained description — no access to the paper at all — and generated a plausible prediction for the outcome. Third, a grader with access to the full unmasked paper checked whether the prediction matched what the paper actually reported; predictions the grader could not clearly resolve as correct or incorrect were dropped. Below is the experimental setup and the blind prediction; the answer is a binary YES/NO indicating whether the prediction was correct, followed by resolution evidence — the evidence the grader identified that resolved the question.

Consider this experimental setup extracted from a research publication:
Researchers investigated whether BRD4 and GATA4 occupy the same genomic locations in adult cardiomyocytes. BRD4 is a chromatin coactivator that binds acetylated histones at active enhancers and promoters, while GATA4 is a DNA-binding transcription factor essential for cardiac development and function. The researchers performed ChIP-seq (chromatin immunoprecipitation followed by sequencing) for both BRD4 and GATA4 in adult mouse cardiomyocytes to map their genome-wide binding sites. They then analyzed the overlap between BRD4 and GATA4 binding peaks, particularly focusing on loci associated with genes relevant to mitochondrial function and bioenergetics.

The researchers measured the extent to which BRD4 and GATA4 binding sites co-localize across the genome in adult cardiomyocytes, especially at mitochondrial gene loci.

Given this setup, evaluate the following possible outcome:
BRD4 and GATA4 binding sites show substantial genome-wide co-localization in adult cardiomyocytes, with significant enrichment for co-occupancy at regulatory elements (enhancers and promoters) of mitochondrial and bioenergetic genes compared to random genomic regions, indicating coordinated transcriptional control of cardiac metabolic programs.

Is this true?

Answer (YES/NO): YES